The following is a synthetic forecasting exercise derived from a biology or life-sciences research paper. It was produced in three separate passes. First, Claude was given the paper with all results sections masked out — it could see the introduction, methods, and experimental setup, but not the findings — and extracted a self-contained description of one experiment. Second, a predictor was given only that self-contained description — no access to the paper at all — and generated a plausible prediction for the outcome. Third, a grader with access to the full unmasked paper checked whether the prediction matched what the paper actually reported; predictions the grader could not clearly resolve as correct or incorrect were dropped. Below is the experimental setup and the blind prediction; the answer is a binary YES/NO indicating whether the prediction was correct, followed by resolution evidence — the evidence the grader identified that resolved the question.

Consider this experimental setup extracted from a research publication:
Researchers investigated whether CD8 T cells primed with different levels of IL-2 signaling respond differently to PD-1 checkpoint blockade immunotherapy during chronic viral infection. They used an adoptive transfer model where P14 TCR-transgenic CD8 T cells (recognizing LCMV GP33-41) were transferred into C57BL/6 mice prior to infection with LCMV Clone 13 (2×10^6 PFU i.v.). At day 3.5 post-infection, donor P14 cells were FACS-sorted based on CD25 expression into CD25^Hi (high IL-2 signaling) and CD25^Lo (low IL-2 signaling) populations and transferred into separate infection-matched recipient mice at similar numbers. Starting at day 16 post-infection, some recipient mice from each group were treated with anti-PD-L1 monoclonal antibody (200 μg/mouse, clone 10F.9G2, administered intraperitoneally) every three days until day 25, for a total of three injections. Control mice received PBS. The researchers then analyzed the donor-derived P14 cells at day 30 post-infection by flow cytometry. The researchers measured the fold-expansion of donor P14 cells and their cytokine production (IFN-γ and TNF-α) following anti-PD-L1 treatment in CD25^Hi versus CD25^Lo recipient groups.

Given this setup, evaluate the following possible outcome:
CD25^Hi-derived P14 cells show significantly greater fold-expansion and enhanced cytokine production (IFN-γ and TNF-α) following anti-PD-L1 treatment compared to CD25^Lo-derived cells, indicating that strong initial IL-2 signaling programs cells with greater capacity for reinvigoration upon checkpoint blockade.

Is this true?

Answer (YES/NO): NO